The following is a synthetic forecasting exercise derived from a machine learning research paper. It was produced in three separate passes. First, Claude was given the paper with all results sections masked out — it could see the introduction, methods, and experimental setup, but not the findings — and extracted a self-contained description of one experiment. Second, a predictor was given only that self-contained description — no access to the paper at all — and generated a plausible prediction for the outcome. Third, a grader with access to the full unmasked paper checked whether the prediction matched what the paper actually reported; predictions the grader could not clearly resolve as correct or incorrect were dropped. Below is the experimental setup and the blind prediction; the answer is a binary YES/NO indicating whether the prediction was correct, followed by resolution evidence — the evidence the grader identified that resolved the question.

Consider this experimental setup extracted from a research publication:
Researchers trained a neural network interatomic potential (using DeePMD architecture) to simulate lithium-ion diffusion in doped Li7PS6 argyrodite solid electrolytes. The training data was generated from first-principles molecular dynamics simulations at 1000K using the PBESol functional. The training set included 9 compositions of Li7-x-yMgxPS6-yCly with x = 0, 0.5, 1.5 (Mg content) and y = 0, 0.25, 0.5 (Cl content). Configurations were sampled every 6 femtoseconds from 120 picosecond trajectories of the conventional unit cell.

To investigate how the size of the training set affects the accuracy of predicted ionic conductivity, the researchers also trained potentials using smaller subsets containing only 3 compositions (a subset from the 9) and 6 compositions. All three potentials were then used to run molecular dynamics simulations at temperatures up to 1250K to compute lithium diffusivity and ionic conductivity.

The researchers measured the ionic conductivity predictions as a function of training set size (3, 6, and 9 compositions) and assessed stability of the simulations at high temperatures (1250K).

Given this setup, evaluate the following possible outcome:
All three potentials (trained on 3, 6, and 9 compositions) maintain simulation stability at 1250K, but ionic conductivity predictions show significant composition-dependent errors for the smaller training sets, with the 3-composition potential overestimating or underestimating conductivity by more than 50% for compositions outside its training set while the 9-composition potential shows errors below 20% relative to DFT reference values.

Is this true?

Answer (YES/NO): NO